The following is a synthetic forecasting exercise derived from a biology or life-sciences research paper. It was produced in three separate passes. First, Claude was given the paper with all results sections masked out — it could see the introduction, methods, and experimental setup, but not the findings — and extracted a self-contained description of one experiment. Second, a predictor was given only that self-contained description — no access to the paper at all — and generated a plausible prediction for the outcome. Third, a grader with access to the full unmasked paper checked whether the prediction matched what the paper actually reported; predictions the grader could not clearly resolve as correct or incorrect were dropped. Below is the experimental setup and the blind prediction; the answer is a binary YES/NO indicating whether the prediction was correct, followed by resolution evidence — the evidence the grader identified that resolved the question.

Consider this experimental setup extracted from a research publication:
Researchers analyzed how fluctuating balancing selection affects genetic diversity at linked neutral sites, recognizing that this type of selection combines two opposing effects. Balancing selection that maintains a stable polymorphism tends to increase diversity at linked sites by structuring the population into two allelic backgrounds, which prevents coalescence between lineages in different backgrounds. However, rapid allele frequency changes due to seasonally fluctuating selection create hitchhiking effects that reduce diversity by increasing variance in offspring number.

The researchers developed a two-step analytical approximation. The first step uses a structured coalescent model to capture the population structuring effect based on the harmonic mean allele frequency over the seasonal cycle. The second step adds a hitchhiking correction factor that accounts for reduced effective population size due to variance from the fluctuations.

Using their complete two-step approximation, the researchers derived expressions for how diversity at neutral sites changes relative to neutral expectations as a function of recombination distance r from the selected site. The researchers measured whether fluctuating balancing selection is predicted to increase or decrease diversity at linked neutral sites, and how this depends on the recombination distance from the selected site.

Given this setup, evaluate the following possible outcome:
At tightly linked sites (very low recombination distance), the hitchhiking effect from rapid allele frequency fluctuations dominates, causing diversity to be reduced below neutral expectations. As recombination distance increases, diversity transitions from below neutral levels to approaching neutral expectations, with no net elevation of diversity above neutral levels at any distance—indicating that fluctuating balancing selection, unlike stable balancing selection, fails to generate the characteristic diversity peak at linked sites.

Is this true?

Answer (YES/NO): NO